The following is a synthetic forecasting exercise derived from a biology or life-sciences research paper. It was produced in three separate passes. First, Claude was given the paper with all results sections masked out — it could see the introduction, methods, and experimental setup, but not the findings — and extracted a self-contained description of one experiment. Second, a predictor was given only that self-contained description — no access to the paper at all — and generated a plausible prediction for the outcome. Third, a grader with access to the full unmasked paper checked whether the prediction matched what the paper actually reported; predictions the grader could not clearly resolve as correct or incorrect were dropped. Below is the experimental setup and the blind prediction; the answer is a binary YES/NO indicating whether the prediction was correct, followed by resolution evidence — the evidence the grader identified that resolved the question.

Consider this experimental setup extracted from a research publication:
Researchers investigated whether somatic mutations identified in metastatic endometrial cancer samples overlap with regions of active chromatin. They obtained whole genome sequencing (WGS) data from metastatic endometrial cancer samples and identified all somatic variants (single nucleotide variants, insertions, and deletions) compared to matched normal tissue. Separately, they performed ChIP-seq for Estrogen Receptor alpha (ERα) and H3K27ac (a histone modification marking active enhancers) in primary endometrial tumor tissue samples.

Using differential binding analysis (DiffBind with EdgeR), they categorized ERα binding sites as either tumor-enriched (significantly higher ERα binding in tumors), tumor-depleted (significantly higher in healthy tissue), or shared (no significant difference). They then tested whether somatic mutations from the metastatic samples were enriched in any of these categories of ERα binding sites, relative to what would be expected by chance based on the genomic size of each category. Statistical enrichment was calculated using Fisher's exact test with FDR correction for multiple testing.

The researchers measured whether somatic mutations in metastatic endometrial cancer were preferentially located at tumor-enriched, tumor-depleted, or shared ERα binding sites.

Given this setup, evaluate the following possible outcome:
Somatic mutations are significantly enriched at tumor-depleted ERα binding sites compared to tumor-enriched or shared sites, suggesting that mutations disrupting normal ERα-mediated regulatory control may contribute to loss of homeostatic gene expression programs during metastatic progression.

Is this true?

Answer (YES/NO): NO